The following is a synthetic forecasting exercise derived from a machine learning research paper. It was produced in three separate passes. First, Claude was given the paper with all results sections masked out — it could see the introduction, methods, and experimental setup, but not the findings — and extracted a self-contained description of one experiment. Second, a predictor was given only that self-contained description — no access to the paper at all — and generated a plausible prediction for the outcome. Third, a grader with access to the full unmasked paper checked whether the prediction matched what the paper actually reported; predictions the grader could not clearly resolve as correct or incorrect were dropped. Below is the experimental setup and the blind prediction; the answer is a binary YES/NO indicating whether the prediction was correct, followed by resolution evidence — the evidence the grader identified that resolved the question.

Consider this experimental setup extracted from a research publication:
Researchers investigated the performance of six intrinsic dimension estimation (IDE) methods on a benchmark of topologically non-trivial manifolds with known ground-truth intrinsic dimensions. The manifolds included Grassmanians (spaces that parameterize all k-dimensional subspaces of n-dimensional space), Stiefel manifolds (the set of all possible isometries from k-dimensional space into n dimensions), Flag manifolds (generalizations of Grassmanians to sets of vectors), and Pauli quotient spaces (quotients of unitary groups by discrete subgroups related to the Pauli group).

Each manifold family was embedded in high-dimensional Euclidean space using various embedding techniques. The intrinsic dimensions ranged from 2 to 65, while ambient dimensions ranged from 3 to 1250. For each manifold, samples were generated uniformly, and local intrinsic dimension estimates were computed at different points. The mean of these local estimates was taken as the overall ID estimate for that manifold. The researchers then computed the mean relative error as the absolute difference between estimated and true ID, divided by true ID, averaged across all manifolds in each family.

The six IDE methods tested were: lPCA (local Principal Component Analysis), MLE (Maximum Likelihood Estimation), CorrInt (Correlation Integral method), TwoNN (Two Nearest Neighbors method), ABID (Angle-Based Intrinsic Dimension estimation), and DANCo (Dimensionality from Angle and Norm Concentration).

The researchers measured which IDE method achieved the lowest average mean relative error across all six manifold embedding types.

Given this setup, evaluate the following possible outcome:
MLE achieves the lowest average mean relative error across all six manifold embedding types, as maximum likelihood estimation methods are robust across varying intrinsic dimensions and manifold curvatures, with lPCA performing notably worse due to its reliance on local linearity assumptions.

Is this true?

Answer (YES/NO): NO